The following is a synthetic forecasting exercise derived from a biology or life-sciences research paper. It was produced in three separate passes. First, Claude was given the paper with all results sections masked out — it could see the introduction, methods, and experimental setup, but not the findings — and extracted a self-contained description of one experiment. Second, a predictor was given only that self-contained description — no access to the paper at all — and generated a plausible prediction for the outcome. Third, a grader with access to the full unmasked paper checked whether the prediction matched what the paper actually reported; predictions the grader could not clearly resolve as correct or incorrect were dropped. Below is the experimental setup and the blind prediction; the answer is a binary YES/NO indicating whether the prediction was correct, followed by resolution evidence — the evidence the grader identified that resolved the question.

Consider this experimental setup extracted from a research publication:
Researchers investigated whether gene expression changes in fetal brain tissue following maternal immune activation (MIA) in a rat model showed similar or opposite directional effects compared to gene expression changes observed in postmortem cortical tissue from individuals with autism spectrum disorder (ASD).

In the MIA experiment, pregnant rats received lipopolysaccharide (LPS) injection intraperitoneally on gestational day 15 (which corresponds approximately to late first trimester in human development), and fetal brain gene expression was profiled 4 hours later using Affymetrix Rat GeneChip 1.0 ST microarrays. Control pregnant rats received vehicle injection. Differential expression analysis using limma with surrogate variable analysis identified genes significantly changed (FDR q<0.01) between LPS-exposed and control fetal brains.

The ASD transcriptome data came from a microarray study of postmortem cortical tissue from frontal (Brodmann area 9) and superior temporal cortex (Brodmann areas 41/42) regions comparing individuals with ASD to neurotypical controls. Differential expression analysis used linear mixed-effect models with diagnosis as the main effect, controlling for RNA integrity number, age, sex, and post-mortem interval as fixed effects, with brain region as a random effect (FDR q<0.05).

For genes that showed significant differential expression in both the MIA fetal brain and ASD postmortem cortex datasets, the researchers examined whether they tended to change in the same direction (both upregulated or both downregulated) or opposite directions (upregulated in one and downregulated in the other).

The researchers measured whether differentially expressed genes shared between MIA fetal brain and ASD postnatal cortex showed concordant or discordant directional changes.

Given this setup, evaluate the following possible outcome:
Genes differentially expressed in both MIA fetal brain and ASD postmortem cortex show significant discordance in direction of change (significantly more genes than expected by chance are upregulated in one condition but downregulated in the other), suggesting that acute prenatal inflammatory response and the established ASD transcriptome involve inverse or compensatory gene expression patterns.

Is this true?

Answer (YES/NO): NO